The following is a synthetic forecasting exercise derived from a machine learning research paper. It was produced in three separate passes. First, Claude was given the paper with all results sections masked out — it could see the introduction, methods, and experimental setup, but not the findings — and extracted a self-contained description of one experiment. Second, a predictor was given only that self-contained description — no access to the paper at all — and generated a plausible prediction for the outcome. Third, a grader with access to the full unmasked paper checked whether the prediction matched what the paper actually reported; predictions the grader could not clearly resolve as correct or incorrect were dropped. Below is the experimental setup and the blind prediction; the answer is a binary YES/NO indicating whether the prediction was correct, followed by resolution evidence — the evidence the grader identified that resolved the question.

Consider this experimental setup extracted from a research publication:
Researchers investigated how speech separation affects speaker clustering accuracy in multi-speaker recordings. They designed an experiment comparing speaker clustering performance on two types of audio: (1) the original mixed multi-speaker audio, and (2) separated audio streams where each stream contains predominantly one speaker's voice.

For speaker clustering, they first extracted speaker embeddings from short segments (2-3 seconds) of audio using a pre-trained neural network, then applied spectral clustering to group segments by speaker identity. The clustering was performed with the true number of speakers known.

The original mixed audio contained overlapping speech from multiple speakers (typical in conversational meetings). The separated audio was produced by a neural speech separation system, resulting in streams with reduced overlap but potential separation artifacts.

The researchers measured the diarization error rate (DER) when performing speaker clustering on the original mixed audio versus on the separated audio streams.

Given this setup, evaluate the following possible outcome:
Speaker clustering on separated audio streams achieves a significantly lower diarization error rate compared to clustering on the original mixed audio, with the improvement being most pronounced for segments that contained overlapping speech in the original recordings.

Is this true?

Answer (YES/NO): YES